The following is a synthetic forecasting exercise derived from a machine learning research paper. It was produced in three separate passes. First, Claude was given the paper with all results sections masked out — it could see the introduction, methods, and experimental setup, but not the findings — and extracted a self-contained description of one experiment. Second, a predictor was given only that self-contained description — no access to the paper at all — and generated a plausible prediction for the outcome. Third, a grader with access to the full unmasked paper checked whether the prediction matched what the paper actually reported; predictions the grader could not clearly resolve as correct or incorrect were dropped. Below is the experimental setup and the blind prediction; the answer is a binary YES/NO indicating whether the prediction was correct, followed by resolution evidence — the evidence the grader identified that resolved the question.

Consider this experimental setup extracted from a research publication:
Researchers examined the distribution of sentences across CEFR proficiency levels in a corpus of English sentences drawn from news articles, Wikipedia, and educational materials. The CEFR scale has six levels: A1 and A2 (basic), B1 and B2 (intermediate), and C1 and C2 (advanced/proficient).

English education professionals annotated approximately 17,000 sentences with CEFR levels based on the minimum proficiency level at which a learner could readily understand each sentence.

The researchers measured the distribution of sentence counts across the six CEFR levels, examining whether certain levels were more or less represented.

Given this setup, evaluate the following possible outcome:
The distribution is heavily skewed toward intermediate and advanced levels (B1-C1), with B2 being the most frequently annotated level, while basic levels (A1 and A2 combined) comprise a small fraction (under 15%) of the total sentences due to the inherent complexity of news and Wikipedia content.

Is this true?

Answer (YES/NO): NO